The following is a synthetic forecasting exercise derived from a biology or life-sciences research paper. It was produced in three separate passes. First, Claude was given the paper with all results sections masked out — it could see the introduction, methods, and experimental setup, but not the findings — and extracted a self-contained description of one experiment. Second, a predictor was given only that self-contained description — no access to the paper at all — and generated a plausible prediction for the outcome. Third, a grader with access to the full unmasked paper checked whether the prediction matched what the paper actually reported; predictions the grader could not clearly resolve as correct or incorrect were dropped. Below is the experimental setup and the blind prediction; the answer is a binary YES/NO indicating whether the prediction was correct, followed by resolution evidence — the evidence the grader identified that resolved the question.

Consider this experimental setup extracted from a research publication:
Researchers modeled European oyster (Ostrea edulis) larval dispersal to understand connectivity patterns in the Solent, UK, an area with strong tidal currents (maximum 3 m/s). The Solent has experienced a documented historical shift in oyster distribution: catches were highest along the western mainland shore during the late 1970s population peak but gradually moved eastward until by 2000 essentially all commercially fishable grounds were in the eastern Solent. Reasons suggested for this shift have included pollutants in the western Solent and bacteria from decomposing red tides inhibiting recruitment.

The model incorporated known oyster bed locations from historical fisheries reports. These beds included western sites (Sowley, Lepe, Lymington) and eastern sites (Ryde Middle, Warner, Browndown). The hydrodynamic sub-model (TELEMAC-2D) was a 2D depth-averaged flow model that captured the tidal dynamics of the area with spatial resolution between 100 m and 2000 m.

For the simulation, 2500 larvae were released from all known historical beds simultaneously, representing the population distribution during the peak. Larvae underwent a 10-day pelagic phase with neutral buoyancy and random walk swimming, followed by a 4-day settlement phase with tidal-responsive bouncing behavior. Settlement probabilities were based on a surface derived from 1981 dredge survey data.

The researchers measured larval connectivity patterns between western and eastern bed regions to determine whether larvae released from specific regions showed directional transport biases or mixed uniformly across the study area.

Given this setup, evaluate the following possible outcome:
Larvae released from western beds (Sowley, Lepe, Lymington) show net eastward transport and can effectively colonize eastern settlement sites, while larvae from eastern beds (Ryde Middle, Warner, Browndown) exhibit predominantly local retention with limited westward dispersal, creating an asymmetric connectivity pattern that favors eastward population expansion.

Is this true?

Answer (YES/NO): NO